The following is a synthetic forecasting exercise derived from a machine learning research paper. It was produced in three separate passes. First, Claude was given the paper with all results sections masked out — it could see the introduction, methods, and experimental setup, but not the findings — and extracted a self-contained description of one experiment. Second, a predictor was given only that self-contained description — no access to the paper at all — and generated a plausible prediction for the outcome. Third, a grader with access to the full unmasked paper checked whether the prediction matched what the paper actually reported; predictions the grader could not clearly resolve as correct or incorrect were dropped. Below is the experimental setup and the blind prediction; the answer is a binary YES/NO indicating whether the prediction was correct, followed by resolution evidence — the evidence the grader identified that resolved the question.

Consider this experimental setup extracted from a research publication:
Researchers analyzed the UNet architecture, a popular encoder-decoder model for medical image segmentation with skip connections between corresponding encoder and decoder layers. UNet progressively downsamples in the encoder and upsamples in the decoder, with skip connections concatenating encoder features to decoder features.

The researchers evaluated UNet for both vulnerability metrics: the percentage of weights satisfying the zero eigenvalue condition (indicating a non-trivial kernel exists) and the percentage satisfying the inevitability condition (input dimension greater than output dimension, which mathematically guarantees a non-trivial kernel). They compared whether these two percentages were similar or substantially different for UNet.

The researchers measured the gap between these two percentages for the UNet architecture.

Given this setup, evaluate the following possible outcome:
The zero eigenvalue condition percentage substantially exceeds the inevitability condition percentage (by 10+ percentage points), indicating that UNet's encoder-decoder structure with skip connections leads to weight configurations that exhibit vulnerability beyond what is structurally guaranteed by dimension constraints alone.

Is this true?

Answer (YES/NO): NO